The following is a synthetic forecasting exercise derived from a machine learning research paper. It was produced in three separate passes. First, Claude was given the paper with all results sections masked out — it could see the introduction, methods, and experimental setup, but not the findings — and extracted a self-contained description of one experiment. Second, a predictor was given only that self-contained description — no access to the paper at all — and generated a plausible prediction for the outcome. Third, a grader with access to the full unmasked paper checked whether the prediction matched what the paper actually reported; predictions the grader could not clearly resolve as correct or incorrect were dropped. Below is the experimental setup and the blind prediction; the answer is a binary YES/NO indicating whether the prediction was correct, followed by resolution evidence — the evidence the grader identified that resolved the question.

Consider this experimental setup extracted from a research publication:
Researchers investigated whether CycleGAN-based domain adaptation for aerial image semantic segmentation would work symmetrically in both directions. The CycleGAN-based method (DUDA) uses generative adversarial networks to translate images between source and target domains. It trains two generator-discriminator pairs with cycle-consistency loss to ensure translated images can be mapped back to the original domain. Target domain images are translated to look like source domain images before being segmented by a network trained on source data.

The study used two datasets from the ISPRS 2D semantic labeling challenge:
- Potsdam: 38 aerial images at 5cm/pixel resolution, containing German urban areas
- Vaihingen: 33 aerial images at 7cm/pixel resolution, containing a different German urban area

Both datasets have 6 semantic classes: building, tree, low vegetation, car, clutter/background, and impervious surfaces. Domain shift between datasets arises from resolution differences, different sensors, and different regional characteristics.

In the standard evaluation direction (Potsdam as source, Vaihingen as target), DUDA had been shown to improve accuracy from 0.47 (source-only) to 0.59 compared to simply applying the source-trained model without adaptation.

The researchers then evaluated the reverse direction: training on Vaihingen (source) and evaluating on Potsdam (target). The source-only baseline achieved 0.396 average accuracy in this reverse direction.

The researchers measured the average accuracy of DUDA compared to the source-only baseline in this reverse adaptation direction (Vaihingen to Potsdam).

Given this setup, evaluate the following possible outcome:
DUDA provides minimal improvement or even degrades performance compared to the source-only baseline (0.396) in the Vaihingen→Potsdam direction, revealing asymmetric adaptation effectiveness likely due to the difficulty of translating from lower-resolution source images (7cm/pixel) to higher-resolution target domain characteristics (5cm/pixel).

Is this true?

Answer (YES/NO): YES